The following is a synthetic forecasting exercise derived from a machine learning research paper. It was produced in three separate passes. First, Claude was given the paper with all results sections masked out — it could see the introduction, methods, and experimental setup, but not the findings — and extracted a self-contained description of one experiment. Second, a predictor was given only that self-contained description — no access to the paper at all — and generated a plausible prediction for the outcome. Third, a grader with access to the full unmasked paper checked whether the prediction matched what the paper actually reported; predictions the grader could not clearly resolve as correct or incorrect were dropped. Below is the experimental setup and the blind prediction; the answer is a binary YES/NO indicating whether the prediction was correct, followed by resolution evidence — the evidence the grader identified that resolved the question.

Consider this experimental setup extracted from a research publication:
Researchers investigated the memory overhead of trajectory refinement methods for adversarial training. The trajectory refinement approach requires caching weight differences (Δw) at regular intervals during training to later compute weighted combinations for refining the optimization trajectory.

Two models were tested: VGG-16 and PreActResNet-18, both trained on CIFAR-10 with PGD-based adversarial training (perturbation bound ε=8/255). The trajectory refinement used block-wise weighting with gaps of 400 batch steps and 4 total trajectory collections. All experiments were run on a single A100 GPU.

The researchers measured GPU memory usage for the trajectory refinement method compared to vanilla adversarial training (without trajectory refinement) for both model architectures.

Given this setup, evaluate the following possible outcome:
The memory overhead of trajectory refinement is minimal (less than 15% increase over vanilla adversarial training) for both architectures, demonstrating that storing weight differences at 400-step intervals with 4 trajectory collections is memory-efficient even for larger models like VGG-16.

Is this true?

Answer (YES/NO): YES